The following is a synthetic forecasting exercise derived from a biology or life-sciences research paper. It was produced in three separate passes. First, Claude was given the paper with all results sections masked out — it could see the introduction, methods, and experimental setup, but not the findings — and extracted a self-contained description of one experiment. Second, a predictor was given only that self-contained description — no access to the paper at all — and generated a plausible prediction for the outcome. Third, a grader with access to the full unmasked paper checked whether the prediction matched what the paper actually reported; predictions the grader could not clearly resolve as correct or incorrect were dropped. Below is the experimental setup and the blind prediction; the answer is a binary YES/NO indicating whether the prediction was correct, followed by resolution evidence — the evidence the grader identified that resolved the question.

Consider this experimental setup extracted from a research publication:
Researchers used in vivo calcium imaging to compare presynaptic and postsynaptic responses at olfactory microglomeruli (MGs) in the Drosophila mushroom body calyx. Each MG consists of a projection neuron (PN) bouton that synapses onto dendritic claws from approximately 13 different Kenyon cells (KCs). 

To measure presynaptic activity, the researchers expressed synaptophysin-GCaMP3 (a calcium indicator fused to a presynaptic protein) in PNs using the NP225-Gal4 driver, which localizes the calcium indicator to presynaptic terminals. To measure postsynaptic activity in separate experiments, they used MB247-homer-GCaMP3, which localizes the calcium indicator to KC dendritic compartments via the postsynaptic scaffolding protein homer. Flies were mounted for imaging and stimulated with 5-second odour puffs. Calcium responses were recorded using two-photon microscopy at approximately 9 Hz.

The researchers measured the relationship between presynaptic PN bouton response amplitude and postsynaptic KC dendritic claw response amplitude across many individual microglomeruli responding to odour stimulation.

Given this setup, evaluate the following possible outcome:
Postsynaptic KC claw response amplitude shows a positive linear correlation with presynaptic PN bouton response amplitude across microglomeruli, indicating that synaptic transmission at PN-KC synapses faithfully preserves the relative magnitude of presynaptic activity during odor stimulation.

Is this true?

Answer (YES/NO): NO